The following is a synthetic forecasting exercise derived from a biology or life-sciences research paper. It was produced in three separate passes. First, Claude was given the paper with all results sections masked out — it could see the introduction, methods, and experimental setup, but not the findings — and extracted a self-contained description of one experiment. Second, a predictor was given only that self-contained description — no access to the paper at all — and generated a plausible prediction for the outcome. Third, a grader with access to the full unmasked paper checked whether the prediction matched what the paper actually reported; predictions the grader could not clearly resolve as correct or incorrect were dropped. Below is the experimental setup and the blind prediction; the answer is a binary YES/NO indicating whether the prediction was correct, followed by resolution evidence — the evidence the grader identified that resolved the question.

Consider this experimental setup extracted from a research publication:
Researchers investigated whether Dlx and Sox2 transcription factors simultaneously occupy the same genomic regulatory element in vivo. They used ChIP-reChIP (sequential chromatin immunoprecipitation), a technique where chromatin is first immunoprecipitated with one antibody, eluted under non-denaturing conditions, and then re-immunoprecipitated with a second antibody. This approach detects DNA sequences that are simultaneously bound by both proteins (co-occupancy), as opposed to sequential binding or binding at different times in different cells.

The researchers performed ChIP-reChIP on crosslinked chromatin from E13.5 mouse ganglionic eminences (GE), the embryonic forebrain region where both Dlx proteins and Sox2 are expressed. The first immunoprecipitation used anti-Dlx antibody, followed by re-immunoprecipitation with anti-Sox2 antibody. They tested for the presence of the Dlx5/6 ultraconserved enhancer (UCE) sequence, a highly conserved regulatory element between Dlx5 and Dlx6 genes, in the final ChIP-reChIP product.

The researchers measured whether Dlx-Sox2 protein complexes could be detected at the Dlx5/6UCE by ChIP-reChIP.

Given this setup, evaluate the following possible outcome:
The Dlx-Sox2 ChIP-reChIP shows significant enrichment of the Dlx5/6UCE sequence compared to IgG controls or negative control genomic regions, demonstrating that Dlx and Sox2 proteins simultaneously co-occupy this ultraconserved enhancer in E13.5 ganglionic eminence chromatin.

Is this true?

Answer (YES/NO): YES